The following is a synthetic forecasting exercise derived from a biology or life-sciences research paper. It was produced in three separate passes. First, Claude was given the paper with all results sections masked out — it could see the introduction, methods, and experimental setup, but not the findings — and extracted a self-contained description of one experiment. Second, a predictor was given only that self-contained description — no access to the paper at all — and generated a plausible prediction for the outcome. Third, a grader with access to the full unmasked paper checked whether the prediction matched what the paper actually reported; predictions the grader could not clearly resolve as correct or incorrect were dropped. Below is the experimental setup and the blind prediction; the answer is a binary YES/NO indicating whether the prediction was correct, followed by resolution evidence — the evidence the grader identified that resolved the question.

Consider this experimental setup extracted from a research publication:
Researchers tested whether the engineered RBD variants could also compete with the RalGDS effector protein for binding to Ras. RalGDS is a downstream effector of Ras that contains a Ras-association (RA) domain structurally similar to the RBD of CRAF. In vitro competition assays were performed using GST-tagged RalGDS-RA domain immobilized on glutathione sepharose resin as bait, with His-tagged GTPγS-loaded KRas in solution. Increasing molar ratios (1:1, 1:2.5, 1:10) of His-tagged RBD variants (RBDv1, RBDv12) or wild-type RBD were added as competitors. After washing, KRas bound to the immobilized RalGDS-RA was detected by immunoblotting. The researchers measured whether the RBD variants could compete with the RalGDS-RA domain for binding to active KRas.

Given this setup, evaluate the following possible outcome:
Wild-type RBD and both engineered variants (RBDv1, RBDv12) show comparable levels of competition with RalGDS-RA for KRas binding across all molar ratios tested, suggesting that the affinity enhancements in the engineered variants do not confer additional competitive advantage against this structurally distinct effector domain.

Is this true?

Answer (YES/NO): NO